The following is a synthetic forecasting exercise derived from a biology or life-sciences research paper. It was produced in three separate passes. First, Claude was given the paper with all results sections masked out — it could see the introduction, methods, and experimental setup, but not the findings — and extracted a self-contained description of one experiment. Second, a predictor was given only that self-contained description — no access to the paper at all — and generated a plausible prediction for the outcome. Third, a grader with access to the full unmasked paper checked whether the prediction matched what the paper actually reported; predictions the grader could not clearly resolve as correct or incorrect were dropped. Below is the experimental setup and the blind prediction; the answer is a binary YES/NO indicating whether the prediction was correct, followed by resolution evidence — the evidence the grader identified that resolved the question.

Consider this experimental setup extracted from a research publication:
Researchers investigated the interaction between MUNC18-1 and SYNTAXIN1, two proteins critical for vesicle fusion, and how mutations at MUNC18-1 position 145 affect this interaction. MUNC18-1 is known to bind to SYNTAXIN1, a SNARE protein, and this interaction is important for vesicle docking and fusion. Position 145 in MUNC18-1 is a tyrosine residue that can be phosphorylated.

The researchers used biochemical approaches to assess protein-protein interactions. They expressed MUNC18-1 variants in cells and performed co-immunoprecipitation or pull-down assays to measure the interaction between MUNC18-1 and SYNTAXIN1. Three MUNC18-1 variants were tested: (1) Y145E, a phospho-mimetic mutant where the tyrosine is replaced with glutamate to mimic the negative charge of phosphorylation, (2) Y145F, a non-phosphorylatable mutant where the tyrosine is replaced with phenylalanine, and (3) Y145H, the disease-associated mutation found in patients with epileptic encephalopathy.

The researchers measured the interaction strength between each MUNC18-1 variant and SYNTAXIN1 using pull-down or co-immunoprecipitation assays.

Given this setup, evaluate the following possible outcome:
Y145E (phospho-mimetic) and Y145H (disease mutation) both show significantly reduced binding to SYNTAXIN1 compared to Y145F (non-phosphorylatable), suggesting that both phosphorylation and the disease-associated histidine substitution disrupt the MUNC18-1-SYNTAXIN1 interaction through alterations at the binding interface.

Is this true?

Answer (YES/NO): YES